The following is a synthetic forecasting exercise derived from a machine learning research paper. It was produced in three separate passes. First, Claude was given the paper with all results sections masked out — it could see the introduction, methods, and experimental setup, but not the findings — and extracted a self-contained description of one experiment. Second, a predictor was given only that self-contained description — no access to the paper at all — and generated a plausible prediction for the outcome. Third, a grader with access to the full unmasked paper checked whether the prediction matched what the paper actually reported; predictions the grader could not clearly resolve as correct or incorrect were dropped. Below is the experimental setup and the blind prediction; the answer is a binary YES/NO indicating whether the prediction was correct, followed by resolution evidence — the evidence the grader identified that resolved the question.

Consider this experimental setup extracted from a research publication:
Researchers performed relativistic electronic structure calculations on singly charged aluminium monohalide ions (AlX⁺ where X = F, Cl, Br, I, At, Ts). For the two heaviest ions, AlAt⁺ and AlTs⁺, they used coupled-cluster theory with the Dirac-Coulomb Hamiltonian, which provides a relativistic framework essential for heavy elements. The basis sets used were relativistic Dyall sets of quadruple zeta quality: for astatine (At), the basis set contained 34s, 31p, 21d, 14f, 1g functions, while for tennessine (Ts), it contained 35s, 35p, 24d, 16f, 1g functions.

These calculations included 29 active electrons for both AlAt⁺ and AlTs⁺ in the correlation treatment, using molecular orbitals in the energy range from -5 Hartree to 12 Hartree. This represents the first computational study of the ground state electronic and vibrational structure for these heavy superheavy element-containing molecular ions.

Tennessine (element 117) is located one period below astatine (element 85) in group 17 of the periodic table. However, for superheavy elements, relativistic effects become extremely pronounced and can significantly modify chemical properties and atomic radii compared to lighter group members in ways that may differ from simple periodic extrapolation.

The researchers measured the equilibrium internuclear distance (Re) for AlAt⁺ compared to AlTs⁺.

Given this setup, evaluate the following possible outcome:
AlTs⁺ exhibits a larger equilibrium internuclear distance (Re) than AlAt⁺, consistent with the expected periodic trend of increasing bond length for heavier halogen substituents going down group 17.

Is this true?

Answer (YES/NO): YES